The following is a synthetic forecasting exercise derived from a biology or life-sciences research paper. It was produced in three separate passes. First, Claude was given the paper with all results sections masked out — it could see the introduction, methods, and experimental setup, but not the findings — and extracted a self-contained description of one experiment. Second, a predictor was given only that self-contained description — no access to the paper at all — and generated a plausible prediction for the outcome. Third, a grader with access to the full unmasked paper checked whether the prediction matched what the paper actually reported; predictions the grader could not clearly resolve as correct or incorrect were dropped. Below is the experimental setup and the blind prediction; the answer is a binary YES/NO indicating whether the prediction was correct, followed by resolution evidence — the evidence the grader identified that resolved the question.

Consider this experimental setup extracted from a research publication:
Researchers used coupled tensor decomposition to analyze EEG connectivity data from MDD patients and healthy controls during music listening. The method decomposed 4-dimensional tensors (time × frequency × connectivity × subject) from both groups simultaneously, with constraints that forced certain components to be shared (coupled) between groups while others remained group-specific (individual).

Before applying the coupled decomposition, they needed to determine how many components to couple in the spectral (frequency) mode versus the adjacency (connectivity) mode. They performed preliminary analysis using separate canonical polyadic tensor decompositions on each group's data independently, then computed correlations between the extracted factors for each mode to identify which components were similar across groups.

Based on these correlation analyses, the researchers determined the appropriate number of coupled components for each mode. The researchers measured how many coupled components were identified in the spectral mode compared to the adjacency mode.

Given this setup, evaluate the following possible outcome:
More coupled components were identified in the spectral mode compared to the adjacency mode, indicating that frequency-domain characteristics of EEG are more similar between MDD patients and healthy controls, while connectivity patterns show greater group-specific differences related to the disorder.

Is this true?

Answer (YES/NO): YES